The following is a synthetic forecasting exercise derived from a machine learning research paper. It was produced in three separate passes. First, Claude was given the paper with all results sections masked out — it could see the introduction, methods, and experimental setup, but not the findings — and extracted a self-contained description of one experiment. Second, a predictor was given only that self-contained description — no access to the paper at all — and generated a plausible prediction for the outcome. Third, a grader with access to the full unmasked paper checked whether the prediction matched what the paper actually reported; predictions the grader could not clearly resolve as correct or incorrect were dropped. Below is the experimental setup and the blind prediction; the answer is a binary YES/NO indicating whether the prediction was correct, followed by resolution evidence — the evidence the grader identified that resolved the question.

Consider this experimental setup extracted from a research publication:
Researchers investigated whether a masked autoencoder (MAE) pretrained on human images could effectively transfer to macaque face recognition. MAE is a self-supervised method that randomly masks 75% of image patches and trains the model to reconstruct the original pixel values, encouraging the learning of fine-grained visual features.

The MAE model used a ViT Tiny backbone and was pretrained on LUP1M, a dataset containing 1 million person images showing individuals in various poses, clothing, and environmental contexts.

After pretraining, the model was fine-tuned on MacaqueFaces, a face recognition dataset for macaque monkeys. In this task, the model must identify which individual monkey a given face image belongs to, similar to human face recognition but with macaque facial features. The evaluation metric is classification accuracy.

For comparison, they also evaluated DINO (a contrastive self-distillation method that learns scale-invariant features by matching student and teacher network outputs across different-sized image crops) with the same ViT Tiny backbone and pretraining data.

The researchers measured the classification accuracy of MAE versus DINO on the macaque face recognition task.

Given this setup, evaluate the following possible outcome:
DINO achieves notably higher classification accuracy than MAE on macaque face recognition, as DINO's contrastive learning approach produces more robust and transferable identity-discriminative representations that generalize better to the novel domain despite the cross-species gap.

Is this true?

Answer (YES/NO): YES